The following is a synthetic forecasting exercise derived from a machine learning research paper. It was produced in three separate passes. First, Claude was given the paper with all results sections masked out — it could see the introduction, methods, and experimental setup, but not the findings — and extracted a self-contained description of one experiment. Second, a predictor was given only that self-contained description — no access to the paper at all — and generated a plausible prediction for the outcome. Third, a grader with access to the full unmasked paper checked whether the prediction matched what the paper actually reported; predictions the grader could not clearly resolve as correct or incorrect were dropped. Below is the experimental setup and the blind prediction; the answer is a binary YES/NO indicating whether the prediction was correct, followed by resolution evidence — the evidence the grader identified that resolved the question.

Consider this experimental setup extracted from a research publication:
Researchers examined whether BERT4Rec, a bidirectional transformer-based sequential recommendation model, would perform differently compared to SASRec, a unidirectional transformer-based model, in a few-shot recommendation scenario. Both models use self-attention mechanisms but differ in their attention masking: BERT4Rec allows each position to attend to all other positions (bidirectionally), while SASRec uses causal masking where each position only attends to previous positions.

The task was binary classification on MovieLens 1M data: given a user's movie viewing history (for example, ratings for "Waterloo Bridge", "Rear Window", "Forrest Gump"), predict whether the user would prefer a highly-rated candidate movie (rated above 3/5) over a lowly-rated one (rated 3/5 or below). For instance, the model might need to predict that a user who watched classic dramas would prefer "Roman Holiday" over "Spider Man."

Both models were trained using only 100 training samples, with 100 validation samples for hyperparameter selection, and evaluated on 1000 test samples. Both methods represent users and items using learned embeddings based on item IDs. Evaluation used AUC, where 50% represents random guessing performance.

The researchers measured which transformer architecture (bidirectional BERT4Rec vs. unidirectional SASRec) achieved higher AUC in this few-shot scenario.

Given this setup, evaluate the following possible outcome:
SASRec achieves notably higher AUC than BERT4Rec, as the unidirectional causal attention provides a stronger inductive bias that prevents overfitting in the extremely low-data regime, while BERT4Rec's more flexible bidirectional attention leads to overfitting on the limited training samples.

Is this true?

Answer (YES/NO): YES